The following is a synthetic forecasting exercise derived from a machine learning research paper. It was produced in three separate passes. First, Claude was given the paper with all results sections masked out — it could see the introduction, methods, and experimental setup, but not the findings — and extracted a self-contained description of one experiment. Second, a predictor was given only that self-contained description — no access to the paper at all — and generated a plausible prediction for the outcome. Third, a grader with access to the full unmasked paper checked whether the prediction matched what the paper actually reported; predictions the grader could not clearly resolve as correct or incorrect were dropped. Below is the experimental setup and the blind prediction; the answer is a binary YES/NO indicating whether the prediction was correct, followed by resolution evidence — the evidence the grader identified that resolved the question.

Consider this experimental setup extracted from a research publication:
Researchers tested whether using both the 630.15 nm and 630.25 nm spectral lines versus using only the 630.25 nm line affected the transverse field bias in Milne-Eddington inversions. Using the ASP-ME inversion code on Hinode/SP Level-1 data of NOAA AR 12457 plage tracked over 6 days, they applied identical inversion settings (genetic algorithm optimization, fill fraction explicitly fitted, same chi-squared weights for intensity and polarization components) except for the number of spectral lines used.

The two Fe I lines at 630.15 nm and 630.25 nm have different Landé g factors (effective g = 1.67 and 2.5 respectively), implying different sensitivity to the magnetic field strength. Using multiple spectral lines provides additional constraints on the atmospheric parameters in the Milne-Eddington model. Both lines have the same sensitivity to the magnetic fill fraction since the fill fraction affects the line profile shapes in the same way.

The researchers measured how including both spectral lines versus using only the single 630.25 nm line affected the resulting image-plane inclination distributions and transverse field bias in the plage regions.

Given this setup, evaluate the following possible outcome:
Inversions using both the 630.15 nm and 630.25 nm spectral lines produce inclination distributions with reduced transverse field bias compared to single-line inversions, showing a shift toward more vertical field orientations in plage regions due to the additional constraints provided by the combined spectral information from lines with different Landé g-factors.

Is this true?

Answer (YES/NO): NO